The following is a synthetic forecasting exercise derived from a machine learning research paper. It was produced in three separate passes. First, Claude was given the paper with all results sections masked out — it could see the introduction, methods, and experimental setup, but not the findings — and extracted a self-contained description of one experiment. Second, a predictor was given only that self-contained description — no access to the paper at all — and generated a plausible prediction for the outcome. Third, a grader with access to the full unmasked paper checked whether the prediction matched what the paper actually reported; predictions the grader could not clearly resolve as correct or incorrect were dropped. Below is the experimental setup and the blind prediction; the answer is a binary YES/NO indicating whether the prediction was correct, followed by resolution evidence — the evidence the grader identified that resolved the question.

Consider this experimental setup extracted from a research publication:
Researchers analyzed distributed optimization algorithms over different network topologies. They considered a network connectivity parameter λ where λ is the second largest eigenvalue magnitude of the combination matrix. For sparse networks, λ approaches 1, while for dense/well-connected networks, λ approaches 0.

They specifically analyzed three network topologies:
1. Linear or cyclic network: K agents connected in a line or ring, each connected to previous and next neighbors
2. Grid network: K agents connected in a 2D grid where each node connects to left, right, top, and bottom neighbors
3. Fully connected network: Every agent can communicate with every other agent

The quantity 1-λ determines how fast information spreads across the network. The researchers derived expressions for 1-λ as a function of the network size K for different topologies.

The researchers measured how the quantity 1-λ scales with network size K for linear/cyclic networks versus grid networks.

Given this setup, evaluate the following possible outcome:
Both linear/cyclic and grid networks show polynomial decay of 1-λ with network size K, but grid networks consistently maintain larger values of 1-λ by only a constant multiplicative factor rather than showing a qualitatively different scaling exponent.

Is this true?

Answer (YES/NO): NO